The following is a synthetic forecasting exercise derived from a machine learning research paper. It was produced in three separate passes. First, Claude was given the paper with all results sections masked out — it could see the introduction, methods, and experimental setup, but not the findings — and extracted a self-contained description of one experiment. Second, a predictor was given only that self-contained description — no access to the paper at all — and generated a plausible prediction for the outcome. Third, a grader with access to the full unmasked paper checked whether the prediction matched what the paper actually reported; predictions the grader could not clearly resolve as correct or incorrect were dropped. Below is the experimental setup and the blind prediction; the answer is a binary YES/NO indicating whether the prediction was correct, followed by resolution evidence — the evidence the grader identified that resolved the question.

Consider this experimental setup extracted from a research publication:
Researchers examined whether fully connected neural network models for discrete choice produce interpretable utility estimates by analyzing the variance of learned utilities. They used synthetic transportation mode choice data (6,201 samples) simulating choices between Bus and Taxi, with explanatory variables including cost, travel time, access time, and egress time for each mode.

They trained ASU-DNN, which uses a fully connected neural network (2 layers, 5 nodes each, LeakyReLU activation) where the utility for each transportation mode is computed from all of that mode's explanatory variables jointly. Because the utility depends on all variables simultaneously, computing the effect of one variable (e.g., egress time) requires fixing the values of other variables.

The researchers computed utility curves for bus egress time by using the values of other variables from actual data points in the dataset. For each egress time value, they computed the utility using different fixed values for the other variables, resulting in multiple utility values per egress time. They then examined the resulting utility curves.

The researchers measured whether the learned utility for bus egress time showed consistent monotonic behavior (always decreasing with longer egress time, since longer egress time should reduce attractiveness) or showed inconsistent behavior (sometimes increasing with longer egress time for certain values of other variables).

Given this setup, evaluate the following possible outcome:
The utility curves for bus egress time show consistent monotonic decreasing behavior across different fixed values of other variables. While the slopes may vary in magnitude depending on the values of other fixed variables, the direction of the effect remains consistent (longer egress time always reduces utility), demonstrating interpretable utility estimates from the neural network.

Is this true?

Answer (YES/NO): NO